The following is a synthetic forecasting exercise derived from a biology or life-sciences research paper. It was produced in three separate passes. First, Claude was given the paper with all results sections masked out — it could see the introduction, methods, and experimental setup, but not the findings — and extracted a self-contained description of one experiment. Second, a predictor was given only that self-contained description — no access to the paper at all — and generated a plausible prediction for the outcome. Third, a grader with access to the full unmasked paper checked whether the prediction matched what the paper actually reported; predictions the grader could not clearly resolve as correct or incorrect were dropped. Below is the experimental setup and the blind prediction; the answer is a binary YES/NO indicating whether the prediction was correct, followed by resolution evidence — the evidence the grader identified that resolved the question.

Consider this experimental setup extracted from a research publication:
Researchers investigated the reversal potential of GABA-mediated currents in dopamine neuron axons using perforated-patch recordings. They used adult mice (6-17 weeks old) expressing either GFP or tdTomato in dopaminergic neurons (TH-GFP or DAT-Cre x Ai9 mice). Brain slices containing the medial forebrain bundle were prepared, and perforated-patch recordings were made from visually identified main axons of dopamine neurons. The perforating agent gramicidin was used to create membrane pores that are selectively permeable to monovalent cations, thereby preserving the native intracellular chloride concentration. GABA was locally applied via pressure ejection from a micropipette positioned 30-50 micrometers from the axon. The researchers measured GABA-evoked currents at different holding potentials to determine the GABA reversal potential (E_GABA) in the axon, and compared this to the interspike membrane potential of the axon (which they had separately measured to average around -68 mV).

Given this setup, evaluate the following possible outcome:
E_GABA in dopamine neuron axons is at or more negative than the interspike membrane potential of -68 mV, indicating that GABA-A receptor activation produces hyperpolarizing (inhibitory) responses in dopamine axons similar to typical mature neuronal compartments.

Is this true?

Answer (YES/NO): NO